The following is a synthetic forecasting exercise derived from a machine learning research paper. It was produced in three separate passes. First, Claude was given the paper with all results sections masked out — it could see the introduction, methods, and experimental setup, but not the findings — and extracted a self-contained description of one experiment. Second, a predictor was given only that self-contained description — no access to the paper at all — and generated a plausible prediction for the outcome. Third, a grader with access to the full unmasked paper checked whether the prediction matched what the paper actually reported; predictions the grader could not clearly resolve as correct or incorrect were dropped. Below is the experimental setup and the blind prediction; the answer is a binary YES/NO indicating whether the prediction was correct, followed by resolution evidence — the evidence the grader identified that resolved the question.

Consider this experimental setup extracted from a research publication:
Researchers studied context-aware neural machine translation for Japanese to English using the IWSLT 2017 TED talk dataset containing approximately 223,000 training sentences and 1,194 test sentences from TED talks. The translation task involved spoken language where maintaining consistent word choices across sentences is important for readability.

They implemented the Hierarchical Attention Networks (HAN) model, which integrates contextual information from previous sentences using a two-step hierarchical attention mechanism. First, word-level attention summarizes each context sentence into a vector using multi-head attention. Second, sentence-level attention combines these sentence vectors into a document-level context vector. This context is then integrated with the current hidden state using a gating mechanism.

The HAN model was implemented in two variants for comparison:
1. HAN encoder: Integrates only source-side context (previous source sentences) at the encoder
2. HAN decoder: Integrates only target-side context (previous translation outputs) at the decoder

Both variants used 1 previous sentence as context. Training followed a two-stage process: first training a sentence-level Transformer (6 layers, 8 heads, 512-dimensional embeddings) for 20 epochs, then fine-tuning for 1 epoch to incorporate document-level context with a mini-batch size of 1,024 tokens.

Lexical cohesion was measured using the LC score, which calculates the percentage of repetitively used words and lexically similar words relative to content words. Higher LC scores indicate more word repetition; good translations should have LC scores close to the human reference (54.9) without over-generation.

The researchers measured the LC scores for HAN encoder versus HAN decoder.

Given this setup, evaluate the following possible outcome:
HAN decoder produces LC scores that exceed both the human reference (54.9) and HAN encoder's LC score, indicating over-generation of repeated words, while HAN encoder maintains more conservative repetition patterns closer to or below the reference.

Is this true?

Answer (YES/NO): YES